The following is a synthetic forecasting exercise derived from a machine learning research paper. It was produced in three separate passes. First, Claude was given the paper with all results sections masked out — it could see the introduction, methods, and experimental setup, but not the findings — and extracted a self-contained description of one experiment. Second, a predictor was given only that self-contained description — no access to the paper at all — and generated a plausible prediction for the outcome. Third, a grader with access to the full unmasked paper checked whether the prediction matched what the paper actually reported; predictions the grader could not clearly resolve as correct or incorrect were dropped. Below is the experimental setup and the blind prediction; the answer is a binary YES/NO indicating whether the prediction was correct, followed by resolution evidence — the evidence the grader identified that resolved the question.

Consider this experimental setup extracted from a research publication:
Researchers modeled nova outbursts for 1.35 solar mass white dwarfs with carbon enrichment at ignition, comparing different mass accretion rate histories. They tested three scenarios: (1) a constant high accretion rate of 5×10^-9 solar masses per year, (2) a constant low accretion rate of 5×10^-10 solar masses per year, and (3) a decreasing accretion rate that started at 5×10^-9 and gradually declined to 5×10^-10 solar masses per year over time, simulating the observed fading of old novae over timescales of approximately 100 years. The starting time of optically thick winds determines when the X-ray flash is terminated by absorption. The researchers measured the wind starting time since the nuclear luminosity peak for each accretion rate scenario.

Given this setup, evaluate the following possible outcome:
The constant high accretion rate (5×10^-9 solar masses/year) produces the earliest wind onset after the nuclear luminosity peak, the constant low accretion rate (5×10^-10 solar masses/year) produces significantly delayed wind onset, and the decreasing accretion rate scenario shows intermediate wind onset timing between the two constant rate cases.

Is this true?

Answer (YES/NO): NO